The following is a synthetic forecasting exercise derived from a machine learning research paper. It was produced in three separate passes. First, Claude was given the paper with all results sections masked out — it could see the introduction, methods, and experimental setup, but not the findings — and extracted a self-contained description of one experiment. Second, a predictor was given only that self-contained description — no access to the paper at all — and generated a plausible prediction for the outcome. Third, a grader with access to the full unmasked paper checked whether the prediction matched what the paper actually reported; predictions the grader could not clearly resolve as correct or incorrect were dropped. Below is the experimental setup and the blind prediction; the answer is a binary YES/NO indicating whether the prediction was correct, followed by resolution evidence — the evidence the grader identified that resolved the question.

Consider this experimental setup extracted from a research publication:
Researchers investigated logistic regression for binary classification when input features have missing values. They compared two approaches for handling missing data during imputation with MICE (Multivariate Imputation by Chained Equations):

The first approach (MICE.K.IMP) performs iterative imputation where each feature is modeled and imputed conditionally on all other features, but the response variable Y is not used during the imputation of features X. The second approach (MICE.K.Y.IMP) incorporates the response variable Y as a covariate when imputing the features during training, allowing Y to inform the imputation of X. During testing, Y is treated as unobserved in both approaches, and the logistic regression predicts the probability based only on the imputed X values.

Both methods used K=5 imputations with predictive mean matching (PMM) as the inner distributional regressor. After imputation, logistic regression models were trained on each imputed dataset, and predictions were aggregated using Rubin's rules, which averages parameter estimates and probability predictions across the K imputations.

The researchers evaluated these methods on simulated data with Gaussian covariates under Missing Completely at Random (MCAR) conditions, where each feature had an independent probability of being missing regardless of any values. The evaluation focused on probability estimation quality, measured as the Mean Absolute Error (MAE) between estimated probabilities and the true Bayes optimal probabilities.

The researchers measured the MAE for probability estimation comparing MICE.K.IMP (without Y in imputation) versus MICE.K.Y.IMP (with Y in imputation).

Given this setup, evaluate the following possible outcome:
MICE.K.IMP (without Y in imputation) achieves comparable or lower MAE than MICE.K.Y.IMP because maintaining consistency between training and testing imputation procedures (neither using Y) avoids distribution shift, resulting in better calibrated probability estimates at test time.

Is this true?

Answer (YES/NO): NO